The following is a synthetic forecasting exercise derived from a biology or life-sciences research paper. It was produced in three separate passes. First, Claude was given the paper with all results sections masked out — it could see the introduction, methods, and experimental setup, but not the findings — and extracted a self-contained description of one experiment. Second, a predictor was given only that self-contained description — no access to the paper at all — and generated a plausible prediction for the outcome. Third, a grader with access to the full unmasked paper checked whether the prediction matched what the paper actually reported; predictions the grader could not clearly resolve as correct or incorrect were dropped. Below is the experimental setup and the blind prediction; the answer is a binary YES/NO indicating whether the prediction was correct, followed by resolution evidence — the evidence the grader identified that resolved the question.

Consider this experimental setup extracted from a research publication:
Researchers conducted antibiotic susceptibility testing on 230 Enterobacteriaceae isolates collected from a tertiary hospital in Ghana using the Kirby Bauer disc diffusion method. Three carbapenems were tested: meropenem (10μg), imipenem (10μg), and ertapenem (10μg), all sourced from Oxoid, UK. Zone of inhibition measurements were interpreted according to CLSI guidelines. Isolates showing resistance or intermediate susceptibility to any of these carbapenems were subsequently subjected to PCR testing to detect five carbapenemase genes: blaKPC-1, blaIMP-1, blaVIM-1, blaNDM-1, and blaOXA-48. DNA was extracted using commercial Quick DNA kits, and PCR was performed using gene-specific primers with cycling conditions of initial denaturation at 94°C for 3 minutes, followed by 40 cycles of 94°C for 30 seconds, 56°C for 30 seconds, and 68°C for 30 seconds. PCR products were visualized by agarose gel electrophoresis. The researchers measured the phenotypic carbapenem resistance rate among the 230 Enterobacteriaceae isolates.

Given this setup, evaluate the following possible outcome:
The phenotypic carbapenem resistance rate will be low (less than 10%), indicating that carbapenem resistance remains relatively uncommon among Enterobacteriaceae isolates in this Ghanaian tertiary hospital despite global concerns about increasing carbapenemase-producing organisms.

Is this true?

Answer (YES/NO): YES